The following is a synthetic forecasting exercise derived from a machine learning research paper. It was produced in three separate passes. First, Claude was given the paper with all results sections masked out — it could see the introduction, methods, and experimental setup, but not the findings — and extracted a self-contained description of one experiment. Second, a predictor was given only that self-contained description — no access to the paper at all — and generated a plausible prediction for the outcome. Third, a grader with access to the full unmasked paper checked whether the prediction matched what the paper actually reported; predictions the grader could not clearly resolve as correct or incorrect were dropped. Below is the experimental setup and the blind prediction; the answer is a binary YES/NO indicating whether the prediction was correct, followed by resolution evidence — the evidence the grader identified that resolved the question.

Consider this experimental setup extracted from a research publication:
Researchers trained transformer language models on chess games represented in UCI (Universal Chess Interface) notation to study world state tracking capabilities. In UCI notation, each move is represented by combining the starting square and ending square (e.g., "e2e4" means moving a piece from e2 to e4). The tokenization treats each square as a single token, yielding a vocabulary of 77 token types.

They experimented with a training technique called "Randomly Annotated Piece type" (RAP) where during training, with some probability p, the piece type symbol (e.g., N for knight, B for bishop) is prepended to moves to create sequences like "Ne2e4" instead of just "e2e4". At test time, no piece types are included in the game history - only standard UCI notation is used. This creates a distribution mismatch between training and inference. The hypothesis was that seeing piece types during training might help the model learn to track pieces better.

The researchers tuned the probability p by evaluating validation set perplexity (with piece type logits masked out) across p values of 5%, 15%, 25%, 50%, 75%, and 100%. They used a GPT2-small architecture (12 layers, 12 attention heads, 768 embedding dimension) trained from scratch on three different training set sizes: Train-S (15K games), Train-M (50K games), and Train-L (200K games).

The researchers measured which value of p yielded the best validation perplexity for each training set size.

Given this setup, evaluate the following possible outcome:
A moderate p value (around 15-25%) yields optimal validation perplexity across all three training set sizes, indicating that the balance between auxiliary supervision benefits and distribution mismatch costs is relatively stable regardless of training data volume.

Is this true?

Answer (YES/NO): YES